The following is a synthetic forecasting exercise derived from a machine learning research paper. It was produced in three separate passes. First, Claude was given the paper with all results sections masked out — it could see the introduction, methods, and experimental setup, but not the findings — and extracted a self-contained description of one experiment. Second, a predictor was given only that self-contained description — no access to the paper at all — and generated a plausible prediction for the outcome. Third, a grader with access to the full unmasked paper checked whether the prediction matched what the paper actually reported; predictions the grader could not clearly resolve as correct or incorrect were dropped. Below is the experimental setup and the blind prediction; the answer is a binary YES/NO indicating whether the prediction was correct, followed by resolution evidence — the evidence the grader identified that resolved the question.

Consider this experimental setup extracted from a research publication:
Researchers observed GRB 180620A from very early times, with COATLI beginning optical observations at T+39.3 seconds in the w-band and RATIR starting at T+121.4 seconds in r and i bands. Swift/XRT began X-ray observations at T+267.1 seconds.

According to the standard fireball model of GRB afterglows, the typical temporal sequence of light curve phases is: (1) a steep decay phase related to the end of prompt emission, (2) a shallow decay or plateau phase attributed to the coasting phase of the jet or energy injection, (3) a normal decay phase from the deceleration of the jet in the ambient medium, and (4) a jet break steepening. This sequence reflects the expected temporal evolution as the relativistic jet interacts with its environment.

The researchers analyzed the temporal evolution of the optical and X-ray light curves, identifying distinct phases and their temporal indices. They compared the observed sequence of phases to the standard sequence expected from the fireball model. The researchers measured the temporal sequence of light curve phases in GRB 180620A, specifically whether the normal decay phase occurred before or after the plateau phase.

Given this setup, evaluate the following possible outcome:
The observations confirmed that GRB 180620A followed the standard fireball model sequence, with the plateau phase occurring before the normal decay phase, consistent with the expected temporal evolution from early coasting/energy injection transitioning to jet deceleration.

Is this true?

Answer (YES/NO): NO